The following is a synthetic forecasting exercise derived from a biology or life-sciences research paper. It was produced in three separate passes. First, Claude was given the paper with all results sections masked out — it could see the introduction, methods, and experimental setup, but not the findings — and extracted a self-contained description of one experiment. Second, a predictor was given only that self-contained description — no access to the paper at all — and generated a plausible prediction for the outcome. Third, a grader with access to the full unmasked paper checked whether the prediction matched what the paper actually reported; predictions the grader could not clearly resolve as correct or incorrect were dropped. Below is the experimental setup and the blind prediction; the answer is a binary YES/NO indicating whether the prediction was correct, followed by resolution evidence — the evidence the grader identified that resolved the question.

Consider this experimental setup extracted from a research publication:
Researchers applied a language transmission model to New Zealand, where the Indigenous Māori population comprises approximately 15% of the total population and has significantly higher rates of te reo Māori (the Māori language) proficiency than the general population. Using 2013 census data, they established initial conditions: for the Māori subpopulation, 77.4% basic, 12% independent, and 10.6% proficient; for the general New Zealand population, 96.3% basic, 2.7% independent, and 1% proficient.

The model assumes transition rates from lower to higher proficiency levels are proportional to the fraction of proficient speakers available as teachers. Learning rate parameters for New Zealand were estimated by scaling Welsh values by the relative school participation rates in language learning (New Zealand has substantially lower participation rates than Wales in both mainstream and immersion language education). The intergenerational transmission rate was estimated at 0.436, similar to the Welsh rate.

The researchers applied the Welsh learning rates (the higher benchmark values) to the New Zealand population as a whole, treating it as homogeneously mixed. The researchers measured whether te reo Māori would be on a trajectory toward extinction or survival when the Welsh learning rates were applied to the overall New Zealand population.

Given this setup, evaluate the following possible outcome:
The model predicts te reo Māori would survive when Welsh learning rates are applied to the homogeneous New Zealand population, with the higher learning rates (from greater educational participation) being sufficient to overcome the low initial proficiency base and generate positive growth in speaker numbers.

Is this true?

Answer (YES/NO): NO